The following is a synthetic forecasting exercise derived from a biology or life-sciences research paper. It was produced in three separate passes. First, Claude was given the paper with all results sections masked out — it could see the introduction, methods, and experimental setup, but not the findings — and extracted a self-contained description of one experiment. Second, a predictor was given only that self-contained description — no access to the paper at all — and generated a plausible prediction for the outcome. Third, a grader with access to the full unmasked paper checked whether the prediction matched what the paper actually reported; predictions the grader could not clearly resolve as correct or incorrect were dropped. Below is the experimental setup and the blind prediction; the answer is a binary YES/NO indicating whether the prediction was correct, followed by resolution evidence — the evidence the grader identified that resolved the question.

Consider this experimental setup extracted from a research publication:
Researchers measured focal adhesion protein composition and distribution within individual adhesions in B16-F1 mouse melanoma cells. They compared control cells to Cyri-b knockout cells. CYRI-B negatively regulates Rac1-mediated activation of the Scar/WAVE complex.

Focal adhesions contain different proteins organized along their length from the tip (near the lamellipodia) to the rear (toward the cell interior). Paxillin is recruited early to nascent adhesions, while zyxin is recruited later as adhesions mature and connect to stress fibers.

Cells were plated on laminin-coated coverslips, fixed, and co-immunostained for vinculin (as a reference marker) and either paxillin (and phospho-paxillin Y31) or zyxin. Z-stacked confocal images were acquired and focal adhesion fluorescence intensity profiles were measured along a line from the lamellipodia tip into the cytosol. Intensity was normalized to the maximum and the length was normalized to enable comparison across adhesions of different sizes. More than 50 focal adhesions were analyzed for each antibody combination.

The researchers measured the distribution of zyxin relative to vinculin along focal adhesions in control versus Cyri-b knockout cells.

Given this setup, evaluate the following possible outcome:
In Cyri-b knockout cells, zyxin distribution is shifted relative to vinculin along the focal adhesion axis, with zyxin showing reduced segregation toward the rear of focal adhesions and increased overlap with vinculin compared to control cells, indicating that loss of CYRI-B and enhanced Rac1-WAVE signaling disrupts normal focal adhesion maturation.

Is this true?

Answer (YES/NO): NO